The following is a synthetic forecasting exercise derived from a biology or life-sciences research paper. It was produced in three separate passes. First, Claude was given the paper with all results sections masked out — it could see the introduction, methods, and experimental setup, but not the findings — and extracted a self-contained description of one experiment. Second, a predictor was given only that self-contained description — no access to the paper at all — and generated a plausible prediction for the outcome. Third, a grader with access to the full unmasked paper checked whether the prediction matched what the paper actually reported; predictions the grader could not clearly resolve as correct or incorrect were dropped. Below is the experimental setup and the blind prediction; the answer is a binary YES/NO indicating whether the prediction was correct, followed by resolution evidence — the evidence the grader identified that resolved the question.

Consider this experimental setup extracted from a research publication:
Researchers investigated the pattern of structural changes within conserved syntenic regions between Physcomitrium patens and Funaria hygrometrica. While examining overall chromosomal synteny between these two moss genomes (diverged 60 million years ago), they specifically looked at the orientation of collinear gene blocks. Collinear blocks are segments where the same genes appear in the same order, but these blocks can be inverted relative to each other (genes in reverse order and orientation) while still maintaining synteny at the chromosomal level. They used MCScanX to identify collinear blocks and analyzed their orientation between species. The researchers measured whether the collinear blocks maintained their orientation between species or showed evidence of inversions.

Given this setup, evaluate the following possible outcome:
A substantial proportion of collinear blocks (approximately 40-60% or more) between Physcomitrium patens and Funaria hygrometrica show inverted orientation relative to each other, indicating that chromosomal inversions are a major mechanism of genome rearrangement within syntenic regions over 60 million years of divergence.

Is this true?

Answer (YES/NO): YES